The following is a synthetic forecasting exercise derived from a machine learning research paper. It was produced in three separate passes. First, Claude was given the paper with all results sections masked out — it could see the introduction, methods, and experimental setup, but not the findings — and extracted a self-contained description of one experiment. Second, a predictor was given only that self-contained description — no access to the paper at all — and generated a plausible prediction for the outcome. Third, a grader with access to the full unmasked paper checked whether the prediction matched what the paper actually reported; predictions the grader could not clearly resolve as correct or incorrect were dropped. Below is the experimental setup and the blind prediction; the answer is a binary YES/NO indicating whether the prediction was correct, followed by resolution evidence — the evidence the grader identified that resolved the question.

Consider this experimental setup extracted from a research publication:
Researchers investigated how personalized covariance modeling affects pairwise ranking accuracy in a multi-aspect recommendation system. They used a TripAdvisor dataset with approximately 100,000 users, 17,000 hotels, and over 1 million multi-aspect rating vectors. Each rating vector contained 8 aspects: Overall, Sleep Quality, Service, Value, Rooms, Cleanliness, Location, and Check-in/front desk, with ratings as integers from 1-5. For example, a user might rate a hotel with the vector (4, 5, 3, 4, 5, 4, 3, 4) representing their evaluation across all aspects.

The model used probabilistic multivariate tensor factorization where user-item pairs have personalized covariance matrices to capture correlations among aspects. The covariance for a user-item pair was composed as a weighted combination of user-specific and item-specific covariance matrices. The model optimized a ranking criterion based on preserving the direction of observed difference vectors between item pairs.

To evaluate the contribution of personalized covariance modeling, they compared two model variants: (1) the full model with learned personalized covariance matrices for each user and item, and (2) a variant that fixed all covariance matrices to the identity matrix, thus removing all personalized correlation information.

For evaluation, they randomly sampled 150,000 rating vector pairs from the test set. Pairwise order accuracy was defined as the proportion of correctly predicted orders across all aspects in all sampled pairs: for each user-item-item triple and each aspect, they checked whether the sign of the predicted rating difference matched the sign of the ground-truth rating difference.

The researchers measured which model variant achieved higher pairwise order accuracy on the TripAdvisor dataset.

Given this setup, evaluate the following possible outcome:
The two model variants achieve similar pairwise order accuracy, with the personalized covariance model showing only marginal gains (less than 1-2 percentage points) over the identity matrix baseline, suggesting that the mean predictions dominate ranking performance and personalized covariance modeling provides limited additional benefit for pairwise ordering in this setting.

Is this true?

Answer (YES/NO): NO